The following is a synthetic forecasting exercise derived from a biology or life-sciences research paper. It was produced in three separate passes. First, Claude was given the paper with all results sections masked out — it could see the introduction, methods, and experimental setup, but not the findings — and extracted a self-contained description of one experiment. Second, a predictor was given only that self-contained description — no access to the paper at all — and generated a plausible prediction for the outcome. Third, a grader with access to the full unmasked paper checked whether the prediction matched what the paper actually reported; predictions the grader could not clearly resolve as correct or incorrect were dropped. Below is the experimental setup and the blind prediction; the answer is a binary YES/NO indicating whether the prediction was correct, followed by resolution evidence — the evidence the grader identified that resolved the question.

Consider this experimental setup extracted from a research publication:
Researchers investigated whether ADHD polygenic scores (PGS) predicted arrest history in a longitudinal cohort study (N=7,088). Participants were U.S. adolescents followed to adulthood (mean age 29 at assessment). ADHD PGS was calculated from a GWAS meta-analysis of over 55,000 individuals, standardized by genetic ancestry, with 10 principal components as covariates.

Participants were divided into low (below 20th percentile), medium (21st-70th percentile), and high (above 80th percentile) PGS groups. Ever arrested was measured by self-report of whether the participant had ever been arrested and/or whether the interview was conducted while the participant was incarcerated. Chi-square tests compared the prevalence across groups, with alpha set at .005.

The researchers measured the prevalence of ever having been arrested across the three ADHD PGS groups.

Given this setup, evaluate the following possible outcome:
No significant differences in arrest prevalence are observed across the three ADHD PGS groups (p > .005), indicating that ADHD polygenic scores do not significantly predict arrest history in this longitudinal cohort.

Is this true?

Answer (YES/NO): NO